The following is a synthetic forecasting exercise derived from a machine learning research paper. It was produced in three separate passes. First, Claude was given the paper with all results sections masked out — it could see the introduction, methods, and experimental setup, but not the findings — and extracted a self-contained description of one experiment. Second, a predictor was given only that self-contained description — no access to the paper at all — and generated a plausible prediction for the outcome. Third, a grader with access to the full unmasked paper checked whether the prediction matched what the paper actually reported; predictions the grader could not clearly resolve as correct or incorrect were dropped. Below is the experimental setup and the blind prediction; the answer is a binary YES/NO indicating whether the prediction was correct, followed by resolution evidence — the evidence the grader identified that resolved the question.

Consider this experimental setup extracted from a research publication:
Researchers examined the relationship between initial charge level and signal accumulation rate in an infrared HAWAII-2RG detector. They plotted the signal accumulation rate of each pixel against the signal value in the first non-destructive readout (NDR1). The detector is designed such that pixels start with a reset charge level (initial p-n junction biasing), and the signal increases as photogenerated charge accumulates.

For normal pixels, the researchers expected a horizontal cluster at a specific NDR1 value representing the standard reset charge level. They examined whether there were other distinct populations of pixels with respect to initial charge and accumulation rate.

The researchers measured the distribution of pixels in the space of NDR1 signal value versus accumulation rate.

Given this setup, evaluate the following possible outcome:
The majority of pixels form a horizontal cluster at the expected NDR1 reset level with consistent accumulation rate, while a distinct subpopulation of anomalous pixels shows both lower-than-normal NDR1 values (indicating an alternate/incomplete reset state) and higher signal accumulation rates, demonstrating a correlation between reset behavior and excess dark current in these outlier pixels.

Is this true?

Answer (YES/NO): NO